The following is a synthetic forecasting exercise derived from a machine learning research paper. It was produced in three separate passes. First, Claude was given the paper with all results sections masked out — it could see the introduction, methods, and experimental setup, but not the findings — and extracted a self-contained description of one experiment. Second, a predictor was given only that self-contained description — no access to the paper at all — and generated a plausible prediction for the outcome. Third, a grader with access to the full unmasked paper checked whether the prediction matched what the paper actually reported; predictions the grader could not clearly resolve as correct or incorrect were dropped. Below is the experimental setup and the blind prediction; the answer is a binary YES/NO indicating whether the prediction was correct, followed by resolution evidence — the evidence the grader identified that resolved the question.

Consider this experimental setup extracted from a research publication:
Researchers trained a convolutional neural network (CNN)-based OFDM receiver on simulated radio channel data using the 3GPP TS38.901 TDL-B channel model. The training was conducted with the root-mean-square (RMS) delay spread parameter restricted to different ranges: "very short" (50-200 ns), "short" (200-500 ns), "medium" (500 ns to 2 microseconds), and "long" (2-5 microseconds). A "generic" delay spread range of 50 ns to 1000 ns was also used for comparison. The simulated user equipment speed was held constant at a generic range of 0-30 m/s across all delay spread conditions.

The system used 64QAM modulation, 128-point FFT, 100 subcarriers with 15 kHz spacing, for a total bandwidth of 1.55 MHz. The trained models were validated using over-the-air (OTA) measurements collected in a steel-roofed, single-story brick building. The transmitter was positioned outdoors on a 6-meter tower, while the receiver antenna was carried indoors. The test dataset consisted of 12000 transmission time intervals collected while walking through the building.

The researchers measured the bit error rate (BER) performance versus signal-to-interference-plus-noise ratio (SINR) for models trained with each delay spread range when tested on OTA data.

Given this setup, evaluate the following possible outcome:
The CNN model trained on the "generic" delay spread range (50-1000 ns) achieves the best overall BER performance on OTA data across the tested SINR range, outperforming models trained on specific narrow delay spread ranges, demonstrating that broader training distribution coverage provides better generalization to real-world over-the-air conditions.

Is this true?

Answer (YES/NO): NO